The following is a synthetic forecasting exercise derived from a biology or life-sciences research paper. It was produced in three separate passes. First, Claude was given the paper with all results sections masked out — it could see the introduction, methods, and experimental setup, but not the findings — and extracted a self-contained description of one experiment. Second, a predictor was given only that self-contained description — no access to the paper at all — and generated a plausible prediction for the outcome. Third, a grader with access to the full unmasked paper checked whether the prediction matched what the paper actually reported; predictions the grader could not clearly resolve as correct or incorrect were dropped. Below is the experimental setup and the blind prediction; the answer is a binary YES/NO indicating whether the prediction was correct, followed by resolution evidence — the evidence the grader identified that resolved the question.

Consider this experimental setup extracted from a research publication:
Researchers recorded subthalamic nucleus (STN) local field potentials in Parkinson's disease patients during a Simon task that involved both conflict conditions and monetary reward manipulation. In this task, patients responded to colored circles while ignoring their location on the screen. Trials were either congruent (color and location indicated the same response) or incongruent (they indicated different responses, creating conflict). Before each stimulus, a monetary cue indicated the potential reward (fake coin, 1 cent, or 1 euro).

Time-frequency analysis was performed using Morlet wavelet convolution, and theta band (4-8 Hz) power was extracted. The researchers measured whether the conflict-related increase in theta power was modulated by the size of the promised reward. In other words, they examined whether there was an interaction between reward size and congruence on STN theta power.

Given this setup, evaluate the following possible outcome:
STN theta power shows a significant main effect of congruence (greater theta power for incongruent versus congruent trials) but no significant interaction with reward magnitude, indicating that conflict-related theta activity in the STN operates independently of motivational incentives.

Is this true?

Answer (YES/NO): YES